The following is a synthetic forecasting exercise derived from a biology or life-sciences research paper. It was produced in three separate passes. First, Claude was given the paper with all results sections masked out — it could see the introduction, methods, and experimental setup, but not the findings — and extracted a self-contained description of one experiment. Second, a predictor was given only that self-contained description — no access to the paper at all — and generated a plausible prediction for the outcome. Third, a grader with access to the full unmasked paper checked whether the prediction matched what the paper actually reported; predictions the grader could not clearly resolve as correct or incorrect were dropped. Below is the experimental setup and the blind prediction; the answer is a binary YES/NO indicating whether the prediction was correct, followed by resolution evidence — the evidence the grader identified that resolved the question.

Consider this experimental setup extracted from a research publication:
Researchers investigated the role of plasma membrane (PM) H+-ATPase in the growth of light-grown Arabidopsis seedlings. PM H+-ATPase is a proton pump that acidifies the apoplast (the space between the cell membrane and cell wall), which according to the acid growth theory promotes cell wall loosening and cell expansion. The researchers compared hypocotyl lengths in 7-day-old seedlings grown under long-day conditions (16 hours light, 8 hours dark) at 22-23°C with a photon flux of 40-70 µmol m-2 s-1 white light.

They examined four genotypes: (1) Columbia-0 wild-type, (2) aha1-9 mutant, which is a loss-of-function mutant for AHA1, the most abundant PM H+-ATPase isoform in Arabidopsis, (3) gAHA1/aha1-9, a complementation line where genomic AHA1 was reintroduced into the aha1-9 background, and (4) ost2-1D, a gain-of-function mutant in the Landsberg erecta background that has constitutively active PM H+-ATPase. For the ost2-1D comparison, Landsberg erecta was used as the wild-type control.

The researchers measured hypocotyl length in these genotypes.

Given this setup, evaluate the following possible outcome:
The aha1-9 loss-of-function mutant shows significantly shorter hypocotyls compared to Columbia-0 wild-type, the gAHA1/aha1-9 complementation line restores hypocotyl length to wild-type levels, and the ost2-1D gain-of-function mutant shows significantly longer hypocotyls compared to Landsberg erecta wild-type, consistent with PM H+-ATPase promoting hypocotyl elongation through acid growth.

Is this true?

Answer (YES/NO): YES